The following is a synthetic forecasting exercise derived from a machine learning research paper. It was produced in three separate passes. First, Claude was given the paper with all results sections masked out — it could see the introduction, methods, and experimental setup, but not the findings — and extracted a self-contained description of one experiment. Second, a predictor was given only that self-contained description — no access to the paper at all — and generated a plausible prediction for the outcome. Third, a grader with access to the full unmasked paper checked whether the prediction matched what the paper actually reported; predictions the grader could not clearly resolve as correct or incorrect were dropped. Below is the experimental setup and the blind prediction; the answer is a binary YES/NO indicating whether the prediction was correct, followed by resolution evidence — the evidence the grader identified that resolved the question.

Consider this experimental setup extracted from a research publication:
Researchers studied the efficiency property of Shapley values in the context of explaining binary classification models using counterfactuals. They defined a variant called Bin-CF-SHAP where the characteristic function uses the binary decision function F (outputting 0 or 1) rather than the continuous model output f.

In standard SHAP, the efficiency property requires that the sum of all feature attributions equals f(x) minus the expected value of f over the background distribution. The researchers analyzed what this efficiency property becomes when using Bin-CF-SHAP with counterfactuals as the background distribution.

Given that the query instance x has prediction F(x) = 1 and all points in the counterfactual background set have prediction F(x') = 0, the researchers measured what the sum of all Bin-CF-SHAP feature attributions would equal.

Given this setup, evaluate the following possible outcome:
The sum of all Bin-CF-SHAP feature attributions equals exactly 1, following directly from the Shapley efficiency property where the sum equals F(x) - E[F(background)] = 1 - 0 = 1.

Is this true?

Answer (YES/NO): YES